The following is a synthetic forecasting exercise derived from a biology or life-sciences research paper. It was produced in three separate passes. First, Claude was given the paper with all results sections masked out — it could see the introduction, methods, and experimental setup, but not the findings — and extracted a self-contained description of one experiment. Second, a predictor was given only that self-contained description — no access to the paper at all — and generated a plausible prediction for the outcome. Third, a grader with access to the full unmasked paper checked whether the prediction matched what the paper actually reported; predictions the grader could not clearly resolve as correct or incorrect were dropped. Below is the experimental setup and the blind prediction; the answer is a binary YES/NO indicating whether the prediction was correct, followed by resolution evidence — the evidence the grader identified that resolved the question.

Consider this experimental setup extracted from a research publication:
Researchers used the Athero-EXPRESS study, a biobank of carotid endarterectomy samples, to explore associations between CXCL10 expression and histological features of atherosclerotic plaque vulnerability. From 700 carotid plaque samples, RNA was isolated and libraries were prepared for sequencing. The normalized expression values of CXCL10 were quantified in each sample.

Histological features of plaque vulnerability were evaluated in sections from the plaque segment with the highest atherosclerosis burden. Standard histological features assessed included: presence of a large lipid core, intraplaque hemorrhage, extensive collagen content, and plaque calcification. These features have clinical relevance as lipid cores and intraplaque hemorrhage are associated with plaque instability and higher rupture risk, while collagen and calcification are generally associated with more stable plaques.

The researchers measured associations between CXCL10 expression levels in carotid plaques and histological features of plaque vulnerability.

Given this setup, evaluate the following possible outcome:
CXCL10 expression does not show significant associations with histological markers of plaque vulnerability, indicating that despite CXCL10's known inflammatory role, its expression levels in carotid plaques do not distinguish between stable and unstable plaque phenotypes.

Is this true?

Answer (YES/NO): NO